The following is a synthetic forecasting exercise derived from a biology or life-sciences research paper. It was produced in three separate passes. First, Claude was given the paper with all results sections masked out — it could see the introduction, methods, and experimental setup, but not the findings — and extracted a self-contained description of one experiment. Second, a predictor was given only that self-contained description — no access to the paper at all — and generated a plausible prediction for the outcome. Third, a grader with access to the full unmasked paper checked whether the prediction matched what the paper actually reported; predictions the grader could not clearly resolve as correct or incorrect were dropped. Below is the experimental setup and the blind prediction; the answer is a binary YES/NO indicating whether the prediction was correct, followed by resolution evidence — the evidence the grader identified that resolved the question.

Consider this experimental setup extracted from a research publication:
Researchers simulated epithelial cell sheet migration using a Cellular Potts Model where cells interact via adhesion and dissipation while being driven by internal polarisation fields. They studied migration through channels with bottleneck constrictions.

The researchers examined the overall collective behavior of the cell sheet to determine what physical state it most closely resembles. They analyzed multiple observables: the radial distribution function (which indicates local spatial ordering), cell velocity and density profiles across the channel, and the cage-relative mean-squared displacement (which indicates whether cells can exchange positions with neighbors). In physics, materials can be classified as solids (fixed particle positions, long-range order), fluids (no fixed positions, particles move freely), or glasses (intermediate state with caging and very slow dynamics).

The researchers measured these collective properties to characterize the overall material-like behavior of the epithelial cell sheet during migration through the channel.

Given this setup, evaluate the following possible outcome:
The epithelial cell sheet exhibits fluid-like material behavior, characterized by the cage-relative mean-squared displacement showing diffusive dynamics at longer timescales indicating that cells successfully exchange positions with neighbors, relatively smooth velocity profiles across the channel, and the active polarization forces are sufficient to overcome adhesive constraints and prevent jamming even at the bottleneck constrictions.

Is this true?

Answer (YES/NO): NO